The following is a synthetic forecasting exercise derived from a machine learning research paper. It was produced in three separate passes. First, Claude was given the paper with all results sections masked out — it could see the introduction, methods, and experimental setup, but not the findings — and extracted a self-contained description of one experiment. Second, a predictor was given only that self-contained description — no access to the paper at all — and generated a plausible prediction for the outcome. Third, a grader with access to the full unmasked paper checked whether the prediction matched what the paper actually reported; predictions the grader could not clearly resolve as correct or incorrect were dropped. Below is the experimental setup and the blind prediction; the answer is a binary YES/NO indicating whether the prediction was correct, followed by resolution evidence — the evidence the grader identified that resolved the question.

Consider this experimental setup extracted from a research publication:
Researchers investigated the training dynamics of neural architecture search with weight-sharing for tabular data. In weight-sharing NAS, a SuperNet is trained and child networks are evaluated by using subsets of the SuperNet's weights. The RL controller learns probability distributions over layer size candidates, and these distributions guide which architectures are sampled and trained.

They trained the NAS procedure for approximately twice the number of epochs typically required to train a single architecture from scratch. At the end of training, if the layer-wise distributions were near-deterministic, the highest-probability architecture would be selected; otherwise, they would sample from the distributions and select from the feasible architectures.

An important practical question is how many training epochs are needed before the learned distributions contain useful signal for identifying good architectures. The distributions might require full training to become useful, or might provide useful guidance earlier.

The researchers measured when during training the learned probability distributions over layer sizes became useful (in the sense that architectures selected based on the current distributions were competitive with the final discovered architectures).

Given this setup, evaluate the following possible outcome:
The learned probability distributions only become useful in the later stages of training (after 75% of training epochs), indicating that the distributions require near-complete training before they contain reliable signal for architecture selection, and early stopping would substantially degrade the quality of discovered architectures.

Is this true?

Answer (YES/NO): NO